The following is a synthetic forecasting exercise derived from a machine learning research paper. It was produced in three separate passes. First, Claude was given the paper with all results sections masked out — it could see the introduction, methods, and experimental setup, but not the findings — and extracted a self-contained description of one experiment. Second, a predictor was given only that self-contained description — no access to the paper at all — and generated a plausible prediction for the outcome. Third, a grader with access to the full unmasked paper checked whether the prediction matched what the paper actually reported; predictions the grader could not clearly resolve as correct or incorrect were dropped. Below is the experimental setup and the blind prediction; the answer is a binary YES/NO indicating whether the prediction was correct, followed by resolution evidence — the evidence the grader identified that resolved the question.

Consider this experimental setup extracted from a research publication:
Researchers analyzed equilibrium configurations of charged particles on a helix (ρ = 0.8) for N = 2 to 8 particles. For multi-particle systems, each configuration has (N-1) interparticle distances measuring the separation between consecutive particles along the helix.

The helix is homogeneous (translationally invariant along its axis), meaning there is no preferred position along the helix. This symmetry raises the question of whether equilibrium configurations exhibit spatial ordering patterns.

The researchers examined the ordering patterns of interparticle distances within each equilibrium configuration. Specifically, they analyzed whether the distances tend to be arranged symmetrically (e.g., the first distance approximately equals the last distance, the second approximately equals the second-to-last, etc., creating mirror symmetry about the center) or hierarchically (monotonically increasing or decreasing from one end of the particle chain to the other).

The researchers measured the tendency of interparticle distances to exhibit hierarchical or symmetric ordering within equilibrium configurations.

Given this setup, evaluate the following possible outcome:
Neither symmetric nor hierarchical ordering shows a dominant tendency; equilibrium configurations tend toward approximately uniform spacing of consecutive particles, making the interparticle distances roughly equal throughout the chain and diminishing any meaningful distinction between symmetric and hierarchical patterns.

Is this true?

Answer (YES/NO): NO